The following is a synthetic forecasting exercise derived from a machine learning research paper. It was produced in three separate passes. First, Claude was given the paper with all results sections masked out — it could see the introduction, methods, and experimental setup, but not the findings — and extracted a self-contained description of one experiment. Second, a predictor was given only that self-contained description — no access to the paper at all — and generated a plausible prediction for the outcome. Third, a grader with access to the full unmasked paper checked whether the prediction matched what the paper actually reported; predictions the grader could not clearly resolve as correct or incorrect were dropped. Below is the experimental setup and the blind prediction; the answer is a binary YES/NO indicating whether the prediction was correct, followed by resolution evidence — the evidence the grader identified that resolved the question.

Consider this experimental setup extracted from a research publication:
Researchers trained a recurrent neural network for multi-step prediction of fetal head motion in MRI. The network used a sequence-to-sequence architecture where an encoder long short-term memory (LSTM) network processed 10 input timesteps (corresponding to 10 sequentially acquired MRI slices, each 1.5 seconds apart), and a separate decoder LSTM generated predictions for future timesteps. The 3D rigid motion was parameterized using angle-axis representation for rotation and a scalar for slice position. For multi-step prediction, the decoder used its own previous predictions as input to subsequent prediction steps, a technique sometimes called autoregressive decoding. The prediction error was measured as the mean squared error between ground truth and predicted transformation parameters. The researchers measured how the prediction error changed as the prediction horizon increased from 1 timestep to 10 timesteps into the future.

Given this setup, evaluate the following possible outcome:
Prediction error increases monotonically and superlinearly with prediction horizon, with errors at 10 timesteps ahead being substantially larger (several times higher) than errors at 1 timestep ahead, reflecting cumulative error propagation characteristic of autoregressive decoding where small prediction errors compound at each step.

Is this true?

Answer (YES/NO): NO